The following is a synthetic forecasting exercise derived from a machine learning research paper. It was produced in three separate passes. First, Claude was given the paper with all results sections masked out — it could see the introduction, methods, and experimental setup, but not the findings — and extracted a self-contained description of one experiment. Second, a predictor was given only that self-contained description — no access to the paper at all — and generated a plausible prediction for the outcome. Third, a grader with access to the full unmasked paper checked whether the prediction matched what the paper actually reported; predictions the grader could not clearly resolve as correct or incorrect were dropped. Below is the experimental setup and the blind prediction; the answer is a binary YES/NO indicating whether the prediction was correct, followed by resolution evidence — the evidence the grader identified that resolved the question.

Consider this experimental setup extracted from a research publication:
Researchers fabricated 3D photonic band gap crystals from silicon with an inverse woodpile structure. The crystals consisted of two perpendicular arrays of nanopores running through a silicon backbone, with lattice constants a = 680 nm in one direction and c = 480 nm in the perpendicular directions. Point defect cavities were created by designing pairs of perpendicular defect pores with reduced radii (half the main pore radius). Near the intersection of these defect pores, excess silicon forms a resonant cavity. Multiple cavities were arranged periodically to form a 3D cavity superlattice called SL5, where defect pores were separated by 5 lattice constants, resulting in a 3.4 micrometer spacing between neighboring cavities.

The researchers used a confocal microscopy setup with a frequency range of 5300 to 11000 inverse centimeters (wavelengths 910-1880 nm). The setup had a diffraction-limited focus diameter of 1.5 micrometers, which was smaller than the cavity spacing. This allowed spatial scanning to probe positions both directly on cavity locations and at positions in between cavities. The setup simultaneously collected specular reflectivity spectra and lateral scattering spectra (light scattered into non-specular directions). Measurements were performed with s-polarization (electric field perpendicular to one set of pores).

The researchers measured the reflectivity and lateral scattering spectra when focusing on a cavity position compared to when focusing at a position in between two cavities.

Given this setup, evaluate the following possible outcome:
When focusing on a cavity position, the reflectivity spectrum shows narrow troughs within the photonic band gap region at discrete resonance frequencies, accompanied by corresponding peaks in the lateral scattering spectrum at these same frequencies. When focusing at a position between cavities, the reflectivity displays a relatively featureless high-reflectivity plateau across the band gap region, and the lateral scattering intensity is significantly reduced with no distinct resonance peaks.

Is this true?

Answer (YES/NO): YES